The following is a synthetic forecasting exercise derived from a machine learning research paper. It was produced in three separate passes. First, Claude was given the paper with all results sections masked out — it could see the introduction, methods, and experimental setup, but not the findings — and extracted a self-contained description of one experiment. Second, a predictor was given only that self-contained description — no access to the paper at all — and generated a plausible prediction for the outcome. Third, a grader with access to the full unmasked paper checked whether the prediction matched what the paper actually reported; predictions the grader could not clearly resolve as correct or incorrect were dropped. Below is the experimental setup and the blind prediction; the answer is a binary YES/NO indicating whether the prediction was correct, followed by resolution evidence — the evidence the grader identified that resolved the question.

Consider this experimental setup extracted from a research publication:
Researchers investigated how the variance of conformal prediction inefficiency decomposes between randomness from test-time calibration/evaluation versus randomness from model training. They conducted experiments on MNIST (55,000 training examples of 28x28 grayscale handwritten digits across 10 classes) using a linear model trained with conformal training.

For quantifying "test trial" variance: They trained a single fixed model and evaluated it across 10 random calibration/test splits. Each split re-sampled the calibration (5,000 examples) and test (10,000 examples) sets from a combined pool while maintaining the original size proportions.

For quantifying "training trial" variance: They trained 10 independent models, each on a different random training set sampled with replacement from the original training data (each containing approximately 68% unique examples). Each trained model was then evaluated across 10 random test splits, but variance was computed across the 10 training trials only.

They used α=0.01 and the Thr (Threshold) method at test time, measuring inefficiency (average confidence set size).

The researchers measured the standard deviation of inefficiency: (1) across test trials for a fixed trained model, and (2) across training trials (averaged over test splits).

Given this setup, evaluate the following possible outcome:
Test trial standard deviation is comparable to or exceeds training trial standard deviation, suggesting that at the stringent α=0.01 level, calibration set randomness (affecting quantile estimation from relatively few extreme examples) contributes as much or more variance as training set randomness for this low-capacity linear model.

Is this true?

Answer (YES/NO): YES